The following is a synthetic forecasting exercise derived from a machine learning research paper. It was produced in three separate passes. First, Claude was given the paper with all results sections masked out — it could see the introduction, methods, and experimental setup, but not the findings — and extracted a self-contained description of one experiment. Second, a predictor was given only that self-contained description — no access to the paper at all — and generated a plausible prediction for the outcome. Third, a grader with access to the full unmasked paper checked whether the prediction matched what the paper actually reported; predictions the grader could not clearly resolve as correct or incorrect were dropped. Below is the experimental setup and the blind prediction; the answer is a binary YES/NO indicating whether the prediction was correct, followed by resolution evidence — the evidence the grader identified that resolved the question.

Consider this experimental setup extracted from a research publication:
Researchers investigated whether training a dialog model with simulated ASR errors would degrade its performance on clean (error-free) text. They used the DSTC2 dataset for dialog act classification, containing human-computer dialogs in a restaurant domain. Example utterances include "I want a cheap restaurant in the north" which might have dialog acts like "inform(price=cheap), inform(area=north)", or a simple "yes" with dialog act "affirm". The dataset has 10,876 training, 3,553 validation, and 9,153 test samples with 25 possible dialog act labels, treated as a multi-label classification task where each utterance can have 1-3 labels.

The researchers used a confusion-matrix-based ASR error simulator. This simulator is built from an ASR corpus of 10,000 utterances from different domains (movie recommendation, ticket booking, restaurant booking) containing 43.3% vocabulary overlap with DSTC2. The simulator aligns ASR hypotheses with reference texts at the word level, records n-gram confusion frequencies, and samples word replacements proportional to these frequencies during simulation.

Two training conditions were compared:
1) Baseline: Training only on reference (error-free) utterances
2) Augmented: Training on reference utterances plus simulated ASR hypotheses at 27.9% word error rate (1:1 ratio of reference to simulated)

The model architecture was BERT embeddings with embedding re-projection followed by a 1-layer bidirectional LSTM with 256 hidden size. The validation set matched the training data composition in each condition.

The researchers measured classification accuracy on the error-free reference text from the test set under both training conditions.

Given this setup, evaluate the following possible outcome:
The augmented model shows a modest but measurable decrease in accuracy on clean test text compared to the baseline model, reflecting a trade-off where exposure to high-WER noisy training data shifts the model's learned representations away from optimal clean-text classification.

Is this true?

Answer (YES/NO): NO